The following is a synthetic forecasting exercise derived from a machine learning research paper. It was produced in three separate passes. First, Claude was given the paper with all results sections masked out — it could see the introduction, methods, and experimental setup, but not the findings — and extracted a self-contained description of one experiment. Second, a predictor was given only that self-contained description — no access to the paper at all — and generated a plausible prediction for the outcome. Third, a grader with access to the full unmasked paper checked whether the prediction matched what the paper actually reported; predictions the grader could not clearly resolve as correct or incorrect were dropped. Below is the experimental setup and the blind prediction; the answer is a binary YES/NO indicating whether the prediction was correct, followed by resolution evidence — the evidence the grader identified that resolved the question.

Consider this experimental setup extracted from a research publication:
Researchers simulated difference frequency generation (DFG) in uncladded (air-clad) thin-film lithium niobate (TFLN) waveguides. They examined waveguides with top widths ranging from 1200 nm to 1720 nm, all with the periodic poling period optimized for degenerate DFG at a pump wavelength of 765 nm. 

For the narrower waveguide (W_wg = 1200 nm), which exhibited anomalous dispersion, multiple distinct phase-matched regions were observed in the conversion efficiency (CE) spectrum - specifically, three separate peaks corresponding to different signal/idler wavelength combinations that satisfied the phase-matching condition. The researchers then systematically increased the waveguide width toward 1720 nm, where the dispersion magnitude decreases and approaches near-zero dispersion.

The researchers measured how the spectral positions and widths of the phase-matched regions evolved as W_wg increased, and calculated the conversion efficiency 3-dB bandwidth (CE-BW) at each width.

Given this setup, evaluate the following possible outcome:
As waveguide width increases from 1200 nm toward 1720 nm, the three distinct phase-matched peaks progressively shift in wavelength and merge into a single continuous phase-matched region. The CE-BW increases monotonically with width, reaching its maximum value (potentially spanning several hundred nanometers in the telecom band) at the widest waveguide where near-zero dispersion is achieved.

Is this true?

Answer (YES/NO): YES